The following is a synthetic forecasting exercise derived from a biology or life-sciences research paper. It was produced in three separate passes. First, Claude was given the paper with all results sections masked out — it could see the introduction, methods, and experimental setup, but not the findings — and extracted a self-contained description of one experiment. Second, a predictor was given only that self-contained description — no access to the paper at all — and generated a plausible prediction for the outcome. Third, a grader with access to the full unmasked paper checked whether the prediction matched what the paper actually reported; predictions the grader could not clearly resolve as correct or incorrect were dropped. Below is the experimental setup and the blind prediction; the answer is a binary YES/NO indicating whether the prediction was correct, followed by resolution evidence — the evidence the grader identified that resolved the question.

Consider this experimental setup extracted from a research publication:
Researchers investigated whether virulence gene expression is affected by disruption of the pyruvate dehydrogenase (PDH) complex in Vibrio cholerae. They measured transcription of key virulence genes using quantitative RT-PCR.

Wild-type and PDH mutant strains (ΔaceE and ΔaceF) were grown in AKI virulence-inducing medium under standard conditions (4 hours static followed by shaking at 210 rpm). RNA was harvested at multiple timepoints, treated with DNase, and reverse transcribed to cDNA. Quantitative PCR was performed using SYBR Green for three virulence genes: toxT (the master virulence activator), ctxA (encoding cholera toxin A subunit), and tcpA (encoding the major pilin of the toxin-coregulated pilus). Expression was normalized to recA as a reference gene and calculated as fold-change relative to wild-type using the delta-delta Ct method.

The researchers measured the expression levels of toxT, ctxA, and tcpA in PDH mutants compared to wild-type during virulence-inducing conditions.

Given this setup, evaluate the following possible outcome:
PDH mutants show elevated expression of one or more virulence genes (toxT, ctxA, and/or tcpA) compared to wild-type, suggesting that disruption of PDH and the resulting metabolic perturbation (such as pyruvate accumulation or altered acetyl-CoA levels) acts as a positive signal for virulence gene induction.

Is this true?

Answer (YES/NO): NO